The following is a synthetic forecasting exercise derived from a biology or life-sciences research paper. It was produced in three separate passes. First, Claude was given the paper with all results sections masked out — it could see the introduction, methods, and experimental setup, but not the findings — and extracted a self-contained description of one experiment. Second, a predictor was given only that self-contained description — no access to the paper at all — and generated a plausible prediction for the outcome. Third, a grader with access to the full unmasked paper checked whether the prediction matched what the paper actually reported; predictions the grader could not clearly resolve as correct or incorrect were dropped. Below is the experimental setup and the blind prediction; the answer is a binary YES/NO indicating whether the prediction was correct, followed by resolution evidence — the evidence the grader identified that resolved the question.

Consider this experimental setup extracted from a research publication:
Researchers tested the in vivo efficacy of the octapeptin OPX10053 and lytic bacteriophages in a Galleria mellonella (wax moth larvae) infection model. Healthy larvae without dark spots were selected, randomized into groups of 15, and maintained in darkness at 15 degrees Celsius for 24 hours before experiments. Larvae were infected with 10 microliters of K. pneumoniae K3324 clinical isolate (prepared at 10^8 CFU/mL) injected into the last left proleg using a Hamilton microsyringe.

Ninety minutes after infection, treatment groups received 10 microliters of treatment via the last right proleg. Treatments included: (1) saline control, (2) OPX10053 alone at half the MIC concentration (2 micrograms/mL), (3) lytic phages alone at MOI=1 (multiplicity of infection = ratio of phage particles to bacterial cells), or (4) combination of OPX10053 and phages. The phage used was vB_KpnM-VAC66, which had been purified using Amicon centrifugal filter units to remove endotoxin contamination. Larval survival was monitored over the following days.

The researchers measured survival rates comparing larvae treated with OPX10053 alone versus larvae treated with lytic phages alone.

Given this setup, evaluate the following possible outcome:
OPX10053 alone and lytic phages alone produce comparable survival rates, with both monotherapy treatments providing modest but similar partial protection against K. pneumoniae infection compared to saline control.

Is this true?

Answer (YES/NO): NO